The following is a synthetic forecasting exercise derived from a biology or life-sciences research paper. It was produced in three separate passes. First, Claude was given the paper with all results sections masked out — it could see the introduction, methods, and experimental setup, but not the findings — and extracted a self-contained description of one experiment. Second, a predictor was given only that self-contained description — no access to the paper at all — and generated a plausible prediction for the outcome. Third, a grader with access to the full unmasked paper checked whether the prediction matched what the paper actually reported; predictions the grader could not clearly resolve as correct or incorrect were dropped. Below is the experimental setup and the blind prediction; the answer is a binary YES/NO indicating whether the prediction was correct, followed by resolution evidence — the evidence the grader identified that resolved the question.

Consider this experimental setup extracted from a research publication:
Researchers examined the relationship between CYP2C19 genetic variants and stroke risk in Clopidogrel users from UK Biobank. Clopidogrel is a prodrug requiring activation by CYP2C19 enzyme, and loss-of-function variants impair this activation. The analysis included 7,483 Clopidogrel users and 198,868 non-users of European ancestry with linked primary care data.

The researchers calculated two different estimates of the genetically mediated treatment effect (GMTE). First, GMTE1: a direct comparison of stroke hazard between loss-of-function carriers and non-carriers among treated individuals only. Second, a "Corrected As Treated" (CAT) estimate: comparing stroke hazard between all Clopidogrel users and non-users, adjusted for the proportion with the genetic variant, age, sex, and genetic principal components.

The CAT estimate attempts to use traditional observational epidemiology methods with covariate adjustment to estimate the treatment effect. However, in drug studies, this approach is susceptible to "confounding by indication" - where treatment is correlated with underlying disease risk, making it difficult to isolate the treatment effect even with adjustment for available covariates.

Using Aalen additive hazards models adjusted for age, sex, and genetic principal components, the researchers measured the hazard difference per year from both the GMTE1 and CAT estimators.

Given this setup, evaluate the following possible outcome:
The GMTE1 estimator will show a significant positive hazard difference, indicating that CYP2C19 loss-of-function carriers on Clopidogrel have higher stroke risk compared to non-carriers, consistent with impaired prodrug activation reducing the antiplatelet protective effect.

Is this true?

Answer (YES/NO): YES